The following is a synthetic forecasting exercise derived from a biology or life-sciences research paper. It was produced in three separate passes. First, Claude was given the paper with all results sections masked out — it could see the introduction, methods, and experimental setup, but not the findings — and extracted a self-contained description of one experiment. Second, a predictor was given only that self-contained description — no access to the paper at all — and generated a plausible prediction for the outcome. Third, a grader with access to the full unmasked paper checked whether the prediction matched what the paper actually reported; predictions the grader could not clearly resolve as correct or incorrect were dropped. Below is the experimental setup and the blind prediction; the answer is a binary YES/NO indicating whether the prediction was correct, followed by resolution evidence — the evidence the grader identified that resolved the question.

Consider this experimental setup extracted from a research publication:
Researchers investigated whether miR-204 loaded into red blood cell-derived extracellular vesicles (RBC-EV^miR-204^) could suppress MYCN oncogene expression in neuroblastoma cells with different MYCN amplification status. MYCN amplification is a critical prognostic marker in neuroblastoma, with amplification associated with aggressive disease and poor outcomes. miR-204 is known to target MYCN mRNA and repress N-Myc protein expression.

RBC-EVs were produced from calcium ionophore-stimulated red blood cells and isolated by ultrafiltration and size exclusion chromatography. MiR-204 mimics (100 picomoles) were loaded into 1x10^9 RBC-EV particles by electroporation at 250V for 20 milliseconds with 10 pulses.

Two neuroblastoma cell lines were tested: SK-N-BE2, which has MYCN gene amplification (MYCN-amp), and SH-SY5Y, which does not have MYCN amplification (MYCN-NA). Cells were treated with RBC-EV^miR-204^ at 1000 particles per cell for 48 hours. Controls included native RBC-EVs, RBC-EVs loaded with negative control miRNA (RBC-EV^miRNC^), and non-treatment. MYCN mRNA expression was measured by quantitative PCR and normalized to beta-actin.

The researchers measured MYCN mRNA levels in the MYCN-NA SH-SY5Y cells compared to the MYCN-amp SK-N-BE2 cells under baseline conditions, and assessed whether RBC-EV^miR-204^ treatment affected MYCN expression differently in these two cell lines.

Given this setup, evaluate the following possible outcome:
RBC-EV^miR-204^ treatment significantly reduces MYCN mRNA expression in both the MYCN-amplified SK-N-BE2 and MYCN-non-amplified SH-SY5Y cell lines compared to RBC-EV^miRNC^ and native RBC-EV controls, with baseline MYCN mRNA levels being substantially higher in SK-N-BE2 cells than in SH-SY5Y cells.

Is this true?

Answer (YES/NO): NO